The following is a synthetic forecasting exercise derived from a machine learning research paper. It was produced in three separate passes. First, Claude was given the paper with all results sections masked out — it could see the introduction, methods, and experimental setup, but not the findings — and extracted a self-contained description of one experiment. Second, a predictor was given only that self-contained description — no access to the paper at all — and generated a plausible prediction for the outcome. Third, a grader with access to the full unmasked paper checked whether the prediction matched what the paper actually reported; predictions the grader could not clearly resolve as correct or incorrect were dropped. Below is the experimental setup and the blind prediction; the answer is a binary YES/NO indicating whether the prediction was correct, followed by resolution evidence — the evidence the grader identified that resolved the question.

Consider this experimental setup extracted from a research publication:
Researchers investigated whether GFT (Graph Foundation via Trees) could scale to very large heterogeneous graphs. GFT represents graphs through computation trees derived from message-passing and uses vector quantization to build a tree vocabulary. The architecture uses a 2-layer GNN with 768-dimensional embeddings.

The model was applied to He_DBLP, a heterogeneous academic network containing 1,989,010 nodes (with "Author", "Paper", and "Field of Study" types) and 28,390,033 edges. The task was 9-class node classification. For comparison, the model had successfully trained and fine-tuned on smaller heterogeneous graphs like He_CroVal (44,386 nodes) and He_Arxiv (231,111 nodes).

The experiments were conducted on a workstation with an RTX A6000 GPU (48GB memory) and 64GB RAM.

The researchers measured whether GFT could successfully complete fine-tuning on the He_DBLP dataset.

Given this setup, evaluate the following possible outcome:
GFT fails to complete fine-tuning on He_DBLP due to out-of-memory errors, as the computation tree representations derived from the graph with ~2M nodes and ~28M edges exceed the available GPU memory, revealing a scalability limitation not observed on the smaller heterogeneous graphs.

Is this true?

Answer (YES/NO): YES